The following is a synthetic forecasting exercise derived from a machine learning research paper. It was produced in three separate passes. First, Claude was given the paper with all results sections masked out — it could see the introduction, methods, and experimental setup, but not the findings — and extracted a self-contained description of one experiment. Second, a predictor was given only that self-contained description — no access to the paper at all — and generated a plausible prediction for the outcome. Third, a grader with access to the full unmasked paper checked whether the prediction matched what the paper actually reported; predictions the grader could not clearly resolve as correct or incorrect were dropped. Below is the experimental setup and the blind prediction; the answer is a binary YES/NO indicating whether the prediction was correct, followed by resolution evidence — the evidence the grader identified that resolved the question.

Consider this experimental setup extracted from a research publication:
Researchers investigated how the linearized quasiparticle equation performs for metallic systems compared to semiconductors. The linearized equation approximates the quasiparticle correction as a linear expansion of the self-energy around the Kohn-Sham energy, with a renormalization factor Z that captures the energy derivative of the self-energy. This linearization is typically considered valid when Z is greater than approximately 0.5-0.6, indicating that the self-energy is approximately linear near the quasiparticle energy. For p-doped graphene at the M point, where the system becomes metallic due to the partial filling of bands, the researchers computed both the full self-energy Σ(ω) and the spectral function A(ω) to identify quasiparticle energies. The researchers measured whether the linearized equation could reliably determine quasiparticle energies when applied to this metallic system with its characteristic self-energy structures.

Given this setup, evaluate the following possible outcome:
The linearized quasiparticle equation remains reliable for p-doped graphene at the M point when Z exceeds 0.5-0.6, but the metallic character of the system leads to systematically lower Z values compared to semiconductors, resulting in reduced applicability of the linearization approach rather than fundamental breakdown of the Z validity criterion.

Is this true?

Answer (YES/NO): NO